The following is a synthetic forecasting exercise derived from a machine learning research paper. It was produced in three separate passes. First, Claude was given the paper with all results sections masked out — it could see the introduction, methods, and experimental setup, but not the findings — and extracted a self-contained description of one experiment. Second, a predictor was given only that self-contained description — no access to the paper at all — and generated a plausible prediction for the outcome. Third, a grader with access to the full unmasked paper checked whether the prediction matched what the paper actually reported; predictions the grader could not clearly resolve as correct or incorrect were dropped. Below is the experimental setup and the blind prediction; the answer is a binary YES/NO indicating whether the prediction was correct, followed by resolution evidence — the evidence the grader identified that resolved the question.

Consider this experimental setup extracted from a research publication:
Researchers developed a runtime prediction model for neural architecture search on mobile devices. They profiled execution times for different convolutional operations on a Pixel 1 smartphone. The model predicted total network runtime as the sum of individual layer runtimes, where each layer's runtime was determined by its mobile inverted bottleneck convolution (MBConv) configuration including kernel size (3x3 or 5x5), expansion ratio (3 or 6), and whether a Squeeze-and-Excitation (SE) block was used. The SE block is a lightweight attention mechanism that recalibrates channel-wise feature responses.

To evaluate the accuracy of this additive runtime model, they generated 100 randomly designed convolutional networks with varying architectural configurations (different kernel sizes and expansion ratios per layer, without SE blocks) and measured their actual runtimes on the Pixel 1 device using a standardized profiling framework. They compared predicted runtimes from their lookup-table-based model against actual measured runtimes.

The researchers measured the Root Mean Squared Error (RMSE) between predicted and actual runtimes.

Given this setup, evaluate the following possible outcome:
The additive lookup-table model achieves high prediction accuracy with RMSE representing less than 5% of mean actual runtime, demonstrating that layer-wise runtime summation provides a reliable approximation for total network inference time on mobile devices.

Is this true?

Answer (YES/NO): YES